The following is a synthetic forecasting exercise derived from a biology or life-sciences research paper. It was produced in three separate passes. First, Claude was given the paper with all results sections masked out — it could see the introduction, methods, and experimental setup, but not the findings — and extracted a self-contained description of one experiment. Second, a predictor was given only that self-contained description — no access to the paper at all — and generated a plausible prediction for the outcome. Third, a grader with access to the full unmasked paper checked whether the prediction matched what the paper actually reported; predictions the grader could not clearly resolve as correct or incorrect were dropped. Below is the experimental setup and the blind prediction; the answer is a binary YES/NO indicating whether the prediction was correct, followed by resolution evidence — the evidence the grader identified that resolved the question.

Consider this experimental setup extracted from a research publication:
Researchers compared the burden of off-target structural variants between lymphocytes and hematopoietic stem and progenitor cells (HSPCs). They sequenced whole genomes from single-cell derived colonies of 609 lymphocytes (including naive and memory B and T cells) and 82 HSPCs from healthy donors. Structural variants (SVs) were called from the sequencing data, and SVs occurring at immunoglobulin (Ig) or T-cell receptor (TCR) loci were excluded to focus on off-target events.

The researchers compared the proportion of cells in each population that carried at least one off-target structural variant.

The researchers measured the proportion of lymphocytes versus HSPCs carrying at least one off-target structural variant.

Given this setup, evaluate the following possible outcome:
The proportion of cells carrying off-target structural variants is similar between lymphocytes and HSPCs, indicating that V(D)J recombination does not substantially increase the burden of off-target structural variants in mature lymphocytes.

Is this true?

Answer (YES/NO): NO